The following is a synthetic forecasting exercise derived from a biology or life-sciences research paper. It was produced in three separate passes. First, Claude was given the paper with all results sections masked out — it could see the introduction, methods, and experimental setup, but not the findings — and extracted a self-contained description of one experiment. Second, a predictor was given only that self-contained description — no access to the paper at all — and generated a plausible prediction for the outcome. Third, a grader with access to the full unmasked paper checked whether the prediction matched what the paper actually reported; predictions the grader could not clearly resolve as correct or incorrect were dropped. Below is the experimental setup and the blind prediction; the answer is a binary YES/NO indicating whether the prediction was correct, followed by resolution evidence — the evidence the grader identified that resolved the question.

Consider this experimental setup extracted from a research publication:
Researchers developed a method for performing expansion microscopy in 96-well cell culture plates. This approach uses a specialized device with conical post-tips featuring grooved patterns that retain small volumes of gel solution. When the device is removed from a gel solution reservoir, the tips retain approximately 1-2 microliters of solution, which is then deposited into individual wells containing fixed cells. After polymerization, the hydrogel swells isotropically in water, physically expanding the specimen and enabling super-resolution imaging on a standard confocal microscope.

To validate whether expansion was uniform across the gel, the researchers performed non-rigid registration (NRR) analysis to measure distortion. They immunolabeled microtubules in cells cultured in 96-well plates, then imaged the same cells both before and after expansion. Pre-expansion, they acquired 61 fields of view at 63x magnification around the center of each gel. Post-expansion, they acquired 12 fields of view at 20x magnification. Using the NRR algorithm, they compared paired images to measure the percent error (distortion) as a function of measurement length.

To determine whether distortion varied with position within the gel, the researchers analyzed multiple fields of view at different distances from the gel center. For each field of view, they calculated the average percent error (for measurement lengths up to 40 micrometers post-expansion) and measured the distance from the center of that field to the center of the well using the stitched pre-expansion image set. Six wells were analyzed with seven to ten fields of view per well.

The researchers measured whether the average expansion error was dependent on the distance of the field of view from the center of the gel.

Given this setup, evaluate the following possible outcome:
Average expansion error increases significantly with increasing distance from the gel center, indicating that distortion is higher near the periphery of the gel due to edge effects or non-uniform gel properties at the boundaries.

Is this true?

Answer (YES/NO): NO